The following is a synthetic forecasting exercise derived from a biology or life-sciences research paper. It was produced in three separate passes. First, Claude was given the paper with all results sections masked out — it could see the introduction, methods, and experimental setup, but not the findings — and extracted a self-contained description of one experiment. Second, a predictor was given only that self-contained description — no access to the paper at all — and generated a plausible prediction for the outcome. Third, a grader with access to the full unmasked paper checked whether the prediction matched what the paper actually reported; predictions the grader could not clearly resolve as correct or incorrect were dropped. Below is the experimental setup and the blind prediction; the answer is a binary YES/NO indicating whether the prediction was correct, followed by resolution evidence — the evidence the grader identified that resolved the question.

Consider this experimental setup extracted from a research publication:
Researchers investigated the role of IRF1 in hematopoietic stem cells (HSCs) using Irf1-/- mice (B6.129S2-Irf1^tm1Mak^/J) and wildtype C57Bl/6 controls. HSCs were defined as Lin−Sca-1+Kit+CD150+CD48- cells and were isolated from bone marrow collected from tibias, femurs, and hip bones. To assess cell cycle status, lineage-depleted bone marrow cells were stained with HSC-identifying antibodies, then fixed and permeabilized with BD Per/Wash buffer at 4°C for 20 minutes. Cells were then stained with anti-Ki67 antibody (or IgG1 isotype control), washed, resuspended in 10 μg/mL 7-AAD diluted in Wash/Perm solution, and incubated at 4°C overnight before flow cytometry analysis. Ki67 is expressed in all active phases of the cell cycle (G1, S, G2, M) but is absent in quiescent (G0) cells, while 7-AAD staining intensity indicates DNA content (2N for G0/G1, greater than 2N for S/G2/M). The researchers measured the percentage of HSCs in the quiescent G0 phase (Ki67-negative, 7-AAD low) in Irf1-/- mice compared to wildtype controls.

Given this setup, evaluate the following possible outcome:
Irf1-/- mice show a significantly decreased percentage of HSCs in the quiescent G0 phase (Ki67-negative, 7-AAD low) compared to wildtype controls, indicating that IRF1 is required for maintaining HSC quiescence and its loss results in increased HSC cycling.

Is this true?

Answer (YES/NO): NO